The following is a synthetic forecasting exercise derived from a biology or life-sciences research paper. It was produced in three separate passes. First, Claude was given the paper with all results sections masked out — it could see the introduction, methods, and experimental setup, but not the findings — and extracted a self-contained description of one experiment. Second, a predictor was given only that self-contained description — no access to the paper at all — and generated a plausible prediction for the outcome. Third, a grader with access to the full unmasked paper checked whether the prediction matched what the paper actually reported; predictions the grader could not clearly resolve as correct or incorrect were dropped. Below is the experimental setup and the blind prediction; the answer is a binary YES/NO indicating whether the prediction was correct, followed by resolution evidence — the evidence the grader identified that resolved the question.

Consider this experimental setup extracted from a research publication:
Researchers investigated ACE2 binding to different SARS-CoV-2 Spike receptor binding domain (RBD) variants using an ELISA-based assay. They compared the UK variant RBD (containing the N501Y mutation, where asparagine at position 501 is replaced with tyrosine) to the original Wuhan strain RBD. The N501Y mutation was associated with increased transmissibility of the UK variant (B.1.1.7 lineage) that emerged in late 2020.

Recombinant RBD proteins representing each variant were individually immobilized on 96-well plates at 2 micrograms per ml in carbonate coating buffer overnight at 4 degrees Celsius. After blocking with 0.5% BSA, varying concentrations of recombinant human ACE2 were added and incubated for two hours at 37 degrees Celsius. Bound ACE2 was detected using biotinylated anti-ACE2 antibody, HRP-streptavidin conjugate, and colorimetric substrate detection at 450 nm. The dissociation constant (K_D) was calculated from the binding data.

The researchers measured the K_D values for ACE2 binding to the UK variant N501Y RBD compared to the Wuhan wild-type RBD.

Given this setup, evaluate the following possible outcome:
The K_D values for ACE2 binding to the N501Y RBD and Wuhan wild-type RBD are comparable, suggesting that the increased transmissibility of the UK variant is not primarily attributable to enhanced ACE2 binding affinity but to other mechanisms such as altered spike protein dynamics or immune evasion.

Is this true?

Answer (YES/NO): NO